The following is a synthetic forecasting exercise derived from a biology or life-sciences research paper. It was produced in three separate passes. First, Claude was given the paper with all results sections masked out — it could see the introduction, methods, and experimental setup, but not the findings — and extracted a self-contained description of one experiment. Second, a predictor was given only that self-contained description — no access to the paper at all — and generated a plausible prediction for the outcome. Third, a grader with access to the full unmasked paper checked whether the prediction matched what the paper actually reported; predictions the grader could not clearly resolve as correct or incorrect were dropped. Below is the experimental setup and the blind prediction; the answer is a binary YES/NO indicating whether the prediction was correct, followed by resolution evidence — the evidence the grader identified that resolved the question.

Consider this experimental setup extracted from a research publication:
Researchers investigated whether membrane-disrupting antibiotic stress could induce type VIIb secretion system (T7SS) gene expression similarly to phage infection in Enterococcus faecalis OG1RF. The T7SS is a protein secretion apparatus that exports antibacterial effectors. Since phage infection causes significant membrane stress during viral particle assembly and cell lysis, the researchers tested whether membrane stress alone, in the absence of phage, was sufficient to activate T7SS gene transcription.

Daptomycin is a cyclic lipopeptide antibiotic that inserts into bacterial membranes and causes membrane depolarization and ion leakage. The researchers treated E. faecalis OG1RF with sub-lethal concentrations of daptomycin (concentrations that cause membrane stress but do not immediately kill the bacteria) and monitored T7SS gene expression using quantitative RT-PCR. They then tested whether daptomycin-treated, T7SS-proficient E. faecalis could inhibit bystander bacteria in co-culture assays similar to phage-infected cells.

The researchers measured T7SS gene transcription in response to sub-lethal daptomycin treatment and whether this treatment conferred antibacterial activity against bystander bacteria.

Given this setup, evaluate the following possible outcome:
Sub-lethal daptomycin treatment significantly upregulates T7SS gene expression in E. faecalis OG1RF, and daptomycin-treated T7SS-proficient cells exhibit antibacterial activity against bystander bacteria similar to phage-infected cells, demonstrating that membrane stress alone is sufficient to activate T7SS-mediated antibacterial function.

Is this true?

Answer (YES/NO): NO